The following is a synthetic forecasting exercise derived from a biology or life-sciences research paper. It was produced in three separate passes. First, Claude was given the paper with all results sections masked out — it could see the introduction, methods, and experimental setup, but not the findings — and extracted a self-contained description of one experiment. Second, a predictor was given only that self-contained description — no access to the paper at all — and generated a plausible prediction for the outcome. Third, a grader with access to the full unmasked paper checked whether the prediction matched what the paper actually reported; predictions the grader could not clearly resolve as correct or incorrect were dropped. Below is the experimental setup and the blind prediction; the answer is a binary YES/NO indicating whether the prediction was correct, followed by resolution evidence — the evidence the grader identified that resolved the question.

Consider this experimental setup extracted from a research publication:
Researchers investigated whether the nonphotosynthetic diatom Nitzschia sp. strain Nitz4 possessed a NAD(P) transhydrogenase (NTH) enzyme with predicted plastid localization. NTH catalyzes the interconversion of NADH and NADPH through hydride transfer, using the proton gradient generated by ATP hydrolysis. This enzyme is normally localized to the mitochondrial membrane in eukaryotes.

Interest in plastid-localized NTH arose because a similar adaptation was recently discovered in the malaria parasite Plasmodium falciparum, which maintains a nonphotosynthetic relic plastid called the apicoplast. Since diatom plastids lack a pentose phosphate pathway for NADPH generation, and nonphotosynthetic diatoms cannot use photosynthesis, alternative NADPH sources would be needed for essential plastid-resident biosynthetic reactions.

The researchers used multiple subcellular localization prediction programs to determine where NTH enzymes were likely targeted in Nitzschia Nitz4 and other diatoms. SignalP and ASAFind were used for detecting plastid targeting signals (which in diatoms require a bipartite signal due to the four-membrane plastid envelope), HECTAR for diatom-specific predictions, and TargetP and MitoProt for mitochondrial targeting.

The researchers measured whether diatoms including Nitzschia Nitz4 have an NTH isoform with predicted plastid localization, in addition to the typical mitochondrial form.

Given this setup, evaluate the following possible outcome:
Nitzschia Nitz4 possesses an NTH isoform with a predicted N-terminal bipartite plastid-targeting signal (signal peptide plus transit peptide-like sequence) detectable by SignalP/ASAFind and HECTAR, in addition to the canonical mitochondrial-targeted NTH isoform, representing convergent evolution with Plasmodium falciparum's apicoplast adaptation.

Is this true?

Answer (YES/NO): YES